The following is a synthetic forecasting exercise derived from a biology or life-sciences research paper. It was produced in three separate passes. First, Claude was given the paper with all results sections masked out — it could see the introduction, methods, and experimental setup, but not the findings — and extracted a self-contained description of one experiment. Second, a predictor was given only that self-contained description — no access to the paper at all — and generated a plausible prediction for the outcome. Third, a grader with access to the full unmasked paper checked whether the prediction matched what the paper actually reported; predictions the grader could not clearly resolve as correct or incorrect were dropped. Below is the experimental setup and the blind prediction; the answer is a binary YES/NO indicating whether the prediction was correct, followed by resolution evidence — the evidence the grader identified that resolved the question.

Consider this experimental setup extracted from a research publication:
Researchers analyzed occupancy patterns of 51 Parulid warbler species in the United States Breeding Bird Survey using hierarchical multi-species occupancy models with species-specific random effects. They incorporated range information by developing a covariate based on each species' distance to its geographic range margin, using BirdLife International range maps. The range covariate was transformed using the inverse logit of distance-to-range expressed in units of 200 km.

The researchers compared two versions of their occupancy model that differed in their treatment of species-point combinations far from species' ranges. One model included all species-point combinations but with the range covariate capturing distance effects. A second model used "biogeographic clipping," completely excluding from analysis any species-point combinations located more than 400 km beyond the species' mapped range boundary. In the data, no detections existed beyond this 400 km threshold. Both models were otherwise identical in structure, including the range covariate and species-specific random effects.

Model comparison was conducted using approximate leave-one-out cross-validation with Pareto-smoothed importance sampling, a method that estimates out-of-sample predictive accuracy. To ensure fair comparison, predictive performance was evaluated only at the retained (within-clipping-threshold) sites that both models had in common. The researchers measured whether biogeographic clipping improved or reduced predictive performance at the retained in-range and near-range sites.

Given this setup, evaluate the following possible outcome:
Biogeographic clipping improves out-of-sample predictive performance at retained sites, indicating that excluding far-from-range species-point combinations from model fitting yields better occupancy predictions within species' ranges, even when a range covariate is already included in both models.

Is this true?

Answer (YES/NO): YES